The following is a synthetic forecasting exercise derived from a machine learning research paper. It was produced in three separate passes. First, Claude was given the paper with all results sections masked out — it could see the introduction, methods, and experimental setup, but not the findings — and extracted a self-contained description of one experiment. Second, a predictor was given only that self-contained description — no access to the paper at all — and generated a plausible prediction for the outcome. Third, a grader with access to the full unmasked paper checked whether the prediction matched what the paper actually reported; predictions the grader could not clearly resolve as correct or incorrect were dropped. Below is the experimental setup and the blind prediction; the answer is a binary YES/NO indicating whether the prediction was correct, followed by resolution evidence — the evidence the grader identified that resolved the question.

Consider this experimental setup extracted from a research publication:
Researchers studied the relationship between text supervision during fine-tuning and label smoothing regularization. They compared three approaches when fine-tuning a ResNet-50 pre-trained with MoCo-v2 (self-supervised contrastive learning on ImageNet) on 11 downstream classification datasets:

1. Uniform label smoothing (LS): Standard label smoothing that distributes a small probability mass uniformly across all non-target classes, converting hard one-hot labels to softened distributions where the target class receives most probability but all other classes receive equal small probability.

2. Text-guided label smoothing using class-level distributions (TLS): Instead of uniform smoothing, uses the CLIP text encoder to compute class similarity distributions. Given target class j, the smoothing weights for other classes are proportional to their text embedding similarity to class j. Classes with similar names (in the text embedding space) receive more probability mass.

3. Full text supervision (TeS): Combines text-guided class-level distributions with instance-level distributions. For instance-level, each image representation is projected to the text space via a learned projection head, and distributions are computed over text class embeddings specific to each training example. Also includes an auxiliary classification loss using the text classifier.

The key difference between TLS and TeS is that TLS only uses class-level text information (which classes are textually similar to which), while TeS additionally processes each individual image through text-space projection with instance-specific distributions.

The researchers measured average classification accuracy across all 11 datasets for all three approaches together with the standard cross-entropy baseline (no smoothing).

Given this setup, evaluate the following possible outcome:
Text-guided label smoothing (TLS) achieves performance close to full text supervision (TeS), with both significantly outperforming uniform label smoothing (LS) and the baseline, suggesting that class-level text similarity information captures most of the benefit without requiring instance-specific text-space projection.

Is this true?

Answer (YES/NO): NO